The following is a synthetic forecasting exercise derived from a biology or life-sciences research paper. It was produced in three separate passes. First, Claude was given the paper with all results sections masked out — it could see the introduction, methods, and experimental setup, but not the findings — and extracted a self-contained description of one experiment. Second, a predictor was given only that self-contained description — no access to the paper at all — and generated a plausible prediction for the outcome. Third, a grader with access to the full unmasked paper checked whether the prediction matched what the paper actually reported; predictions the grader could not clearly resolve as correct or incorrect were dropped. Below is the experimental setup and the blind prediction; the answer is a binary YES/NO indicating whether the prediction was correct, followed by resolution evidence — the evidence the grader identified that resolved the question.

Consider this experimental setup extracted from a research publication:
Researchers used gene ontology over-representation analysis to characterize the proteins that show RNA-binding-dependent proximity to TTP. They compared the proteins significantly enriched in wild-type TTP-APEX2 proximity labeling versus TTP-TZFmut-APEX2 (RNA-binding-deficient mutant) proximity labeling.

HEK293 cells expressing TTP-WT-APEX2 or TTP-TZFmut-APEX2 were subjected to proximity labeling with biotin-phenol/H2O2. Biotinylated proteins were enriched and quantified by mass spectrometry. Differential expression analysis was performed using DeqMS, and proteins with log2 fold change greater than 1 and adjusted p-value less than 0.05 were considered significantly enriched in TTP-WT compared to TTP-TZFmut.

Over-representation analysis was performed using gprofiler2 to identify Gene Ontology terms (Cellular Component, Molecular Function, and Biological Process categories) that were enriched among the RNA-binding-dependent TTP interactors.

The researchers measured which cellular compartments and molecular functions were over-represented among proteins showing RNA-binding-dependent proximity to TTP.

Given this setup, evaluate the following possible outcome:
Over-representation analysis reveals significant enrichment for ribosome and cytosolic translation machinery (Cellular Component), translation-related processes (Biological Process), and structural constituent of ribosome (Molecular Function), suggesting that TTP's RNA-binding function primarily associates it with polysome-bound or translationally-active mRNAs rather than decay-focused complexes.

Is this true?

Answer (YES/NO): NO